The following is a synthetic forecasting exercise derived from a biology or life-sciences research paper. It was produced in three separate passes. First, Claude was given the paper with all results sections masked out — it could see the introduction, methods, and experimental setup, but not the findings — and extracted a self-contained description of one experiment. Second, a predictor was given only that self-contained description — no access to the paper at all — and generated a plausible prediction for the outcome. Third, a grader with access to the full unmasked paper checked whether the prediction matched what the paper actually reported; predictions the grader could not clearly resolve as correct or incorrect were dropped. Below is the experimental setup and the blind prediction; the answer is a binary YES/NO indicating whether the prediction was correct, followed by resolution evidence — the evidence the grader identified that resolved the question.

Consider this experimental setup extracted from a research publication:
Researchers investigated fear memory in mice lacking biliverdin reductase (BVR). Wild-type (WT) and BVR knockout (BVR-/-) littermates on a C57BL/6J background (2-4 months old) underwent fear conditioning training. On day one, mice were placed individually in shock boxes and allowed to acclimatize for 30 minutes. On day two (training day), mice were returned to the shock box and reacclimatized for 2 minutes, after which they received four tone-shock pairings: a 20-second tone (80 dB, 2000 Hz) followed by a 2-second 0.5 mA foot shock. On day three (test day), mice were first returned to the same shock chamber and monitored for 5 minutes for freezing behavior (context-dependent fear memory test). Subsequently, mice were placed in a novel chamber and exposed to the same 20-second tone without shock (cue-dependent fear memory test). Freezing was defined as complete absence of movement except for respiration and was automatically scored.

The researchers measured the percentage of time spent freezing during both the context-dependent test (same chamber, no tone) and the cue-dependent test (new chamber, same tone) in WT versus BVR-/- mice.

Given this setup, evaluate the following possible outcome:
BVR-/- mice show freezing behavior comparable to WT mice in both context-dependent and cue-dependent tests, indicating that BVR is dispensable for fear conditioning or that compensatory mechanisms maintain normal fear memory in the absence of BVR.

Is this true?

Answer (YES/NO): NO